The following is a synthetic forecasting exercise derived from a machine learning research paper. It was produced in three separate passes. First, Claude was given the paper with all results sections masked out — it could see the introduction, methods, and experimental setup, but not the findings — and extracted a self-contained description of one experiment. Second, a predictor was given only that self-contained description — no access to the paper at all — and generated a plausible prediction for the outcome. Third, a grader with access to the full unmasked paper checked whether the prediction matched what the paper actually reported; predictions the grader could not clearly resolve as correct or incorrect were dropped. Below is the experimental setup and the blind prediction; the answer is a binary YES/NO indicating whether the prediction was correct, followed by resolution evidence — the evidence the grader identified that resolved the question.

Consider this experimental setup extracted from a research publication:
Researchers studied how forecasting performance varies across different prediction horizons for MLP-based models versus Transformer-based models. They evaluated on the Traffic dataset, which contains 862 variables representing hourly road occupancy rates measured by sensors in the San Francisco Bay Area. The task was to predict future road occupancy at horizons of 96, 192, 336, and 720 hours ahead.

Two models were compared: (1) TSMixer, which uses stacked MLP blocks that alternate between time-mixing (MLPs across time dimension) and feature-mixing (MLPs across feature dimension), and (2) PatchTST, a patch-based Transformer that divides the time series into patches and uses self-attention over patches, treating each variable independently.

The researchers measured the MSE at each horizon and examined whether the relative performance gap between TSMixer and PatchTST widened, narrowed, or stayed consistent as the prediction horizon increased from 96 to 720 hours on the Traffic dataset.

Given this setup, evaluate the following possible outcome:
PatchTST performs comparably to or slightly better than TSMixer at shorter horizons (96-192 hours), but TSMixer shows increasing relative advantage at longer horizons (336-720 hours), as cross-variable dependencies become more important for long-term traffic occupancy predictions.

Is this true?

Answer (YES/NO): NO